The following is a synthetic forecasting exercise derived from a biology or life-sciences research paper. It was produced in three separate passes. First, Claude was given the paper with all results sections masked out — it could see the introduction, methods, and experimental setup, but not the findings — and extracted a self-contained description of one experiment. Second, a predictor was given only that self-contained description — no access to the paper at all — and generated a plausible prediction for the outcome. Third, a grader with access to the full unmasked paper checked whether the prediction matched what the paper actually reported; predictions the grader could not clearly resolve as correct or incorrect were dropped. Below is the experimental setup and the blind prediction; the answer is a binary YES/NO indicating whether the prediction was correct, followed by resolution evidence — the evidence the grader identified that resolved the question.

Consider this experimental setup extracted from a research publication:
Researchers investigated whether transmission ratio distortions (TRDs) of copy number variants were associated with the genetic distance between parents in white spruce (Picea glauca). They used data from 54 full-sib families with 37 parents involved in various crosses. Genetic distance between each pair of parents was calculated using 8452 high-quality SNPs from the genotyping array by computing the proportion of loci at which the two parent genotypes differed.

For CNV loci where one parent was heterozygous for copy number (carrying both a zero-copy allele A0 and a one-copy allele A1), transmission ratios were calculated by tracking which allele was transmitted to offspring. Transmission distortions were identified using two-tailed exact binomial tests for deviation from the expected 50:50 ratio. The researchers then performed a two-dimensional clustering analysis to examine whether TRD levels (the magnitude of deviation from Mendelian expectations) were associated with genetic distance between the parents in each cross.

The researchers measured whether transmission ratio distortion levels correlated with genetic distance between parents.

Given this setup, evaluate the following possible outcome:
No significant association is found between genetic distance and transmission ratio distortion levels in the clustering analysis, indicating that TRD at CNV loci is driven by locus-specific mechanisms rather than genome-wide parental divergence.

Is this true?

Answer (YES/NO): YES